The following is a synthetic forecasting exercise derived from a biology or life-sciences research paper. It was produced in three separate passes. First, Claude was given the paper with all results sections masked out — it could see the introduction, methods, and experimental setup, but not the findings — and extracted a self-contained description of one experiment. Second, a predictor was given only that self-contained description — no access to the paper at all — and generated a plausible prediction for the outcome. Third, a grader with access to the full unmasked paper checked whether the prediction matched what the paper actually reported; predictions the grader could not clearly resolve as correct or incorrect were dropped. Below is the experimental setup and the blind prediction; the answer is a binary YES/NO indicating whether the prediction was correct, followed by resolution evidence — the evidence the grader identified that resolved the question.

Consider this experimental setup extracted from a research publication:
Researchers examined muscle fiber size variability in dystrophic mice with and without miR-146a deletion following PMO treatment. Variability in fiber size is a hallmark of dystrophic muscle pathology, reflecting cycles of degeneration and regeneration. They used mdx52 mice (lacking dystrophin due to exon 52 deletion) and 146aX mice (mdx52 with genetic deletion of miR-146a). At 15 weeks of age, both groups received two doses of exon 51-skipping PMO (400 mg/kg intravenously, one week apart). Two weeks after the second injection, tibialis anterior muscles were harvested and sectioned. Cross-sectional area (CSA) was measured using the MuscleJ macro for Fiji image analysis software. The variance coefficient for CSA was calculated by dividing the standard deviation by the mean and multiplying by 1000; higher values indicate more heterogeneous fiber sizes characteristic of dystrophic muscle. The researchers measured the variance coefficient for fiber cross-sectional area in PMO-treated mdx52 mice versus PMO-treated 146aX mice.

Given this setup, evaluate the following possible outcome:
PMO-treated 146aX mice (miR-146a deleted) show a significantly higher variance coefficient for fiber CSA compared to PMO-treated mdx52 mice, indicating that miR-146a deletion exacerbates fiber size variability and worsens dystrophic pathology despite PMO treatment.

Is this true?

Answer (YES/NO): NO